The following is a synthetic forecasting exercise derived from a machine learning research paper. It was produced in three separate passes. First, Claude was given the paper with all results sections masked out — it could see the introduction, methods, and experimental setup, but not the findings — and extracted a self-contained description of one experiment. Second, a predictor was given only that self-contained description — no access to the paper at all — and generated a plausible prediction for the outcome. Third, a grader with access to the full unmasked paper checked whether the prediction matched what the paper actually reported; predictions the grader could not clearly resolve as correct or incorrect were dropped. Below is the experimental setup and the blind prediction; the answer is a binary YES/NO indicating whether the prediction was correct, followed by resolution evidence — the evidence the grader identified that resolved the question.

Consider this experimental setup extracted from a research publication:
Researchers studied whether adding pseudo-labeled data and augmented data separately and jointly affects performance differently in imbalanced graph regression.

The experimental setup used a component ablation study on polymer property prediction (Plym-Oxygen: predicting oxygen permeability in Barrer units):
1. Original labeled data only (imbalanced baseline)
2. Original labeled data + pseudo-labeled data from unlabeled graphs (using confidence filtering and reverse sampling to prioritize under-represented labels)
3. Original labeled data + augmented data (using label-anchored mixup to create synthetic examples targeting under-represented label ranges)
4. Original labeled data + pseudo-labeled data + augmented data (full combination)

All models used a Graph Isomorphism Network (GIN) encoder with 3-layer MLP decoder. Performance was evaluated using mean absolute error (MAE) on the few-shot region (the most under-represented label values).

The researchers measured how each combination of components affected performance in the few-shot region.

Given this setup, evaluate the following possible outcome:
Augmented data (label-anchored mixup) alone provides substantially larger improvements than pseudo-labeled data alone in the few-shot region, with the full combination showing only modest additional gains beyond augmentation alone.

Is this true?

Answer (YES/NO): NO